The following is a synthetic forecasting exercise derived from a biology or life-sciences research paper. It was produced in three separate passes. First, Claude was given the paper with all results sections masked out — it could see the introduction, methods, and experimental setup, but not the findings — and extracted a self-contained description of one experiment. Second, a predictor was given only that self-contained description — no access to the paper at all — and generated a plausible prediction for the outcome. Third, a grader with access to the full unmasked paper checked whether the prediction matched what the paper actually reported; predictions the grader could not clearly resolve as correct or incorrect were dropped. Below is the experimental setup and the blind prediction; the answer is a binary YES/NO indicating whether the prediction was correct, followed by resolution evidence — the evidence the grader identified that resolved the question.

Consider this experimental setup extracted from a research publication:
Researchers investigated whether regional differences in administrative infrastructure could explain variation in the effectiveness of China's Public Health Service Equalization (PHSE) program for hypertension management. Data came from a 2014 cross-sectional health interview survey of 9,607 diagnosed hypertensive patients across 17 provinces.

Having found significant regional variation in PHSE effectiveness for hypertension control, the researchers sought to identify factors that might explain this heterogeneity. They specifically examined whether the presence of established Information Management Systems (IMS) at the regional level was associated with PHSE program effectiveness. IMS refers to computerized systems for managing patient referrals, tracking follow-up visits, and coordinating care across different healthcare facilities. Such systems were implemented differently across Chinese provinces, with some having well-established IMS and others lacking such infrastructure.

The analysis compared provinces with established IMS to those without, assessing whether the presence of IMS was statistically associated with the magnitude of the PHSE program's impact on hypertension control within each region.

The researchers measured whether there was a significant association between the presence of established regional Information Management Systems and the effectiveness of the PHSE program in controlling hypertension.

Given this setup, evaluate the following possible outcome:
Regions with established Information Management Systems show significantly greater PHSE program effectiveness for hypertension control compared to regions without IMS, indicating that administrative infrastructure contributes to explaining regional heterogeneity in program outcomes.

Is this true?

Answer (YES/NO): YES